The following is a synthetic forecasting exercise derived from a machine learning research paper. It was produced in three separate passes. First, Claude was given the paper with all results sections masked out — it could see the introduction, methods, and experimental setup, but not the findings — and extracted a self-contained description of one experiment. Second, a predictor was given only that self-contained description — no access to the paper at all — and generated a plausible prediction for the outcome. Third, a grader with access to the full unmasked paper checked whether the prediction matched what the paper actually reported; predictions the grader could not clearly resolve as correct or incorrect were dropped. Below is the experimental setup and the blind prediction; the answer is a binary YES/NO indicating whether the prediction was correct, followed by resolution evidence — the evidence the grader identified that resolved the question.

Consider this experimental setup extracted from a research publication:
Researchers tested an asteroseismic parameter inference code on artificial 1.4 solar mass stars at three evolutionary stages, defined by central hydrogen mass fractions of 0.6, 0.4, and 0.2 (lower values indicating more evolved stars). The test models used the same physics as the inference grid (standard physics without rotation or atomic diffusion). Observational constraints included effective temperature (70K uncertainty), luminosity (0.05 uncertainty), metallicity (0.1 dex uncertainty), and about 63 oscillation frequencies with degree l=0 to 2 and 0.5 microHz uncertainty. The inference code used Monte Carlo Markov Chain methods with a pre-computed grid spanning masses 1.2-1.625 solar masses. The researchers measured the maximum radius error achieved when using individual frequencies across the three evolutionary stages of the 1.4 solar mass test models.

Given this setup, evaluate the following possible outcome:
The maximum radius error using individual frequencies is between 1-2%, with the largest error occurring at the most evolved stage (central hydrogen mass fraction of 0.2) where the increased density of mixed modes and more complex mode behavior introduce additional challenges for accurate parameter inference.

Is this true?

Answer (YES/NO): NO